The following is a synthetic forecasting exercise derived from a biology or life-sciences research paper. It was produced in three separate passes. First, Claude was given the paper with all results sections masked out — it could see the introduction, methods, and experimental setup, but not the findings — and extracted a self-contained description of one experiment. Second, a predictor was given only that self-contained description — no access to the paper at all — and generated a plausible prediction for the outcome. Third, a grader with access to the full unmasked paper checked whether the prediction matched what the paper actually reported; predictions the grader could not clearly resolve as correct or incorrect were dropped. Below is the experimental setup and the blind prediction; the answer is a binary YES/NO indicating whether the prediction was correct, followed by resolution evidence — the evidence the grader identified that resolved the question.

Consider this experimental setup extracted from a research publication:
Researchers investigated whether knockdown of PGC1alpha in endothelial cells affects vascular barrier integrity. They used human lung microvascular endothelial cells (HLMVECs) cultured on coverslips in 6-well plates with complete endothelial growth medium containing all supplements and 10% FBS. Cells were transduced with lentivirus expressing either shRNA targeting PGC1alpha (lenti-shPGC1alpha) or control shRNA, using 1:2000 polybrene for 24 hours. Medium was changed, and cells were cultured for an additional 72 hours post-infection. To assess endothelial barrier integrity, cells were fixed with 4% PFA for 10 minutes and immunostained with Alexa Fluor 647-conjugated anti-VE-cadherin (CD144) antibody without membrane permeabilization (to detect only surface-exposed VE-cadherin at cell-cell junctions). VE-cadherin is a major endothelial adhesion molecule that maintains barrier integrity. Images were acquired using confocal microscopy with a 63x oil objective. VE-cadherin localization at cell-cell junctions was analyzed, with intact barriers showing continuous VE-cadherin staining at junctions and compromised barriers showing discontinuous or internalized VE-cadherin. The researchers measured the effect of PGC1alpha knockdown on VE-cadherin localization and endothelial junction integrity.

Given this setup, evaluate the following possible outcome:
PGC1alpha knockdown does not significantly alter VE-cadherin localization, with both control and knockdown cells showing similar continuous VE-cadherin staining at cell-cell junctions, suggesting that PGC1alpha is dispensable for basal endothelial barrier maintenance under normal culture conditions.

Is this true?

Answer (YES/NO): NO